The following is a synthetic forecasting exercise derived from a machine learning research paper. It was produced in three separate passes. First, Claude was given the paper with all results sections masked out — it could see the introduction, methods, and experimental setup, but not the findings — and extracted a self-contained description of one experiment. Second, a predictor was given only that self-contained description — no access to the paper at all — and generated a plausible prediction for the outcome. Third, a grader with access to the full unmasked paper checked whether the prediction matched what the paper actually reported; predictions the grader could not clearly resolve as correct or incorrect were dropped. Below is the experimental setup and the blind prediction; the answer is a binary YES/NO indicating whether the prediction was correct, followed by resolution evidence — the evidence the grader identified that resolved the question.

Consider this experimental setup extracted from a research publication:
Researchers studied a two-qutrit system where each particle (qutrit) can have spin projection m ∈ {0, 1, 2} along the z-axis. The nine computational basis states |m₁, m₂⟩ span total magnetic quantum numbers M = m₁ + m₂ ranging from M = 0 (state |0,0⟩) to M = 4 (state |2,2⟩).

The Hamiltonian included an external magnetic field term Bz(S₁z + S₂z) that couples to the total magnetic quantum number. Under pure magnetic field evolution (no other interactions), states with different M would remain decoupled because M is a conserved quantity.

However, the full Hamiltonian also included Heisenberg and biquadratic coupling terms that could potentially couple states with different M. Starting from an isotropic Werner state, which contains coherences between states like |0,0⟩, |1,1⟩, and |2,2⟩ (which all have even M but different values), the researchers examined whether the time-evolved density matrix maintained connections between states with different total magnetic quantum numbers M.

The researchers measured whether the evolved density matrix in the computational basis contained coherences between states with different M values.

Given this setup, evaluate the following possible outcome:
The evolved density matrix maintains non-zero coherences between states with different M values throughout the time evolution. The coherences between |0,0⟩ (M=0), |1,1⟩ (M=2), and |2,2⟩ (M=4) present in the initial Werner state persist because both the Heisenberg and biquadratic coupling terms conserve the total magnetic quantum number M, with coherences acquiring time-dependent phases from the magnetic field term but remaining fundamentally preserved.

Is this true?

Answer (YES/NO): YES